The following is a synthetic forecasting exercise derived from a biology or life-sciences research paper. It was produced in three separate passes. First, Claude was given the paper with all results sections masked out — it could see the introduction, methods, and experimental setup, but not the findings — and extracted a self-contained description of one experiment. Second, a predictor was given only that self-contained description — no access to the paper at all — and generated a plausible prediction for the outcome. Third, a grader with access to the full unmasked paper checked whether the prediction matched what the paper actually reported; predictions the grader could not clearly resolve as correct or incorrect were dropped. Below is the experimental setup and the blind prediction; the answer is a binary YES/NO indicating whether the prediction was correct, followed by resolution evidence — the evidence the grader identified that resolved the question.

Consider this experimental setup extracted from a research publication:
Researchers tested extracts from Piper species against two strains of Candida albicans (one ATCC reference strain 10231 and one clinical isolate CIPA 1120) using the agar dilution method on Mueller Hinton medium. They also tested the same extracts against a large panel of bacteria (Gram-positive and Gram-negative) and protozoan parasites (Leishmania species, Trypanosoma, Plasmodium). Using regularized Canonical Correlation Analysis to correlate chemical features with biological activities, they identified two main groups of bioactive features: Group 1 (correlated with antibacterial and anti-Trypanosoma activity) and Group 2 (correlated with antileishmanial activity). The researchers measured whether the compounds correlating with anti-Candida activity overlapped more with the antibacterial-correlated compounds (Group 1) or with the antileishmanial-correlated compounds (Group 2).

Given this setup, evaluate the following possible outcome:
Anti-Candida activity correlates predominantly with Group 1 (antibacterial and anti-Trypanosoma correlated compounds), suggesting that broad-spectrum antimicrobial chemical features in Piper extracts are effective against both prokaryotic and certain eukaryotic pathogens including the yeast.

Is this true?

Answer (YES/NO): YES